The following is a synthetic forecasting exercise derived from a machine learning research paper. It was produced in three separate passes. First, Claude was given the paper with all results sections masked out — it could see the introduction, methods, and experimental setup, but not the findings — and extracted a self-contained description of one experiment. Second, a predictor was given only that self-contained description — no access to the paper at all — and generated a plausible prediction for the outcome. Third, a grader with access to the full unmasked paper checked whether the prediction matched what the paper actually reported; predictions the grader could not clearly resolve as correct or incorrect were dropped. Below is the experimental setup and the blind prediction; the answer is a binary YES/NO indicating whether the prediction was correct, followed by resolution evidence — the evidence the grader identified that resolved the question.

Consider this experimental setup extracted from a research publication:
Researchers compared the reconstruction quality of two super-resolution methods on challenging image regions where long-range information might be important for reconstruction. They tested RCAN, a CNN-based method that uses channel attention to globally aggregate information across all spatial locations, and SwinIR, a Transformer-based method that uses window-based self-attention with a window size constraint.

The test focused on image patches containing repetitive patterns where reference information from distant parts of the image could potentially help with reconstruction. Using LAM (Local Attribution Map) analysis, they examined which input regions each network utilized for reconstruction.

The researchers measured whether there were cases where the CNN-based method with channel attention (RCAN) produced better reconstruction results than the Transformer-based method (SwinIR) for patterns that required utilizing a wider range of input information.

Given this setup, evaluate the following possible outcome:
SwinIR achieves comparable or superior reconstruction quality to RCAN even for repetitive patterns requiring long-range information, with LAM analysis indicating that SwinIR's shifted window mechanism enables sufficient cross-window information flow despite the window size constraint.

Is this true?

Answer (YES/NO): NO